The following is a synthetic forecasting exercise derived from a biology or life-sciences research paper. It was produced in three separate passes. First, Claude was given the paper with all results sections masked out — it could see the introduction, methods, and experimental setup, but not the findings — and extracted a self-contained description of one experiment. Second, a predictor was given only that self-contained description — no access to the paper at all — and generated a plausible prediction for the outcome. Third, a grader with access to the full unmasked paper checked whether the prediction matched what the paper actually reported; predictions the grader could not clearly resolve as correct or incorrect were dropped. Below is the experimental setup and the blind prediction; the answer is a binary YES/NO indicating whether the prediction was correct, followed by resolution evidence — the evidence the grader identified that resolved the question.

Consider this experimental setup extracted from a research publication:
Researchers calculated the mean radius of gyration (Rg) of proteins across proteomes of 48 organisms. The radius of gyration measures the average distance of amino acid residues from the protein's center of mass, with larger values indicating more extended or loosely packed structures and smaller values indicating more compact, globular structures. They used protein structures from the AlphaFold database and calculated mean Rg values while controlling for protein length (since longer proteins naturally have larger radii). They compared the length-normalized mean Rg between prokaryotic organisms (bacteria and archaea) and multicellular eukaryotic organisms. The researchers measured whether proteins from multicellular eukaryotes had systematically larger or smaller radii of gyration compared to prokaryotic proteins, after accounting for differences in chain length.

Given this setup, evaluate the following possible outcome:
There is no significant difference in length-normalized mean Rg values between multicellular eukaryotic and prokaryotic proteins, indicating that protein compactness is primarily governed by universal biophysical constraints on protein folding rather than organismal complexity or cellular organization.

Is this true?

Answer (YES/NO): NO